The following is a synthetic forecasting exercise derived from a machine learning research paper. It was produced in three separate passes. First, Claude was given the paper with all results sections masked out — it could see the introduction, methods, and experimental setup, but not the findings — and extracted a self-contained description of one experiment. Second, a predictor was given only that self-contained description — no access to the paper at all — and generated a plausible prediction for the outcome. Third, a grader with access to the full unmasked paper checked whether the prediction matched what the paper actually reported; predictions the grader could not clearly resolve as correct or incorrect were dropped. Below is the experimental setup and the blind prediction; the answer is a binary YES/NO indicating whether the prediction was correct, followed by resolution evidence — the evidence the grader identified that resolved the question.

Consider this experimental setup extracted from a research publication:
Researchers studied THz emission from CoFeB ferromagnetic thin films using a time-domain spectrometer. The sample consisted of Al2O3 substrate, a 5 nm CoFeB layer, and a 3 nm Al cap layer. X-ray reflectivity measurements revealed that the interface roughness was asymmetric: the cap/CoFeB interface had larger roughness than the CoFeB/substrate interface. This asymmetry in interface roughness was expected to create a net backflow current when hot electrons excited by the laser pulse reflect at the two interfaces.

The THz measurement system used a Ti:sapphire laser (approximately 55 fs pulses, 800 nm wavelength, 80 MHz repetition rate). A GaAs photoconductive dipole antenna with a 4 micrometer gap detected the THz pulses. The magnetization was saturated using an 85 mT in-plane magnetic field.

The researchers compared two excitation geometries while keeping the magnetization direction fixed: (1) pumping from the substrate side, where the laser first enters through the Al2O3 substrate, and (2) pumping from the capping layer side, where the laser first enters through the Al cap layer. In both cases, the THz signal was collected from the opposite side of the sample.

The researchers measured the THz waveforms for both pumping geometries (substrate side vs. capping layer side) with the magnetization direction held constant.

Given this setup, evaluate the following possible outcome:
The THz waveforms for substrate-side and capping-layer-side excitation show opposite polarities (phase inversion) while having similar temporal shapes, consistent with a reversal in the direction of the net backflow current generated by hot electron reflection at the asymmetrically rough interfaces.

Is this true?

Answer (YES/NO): YES